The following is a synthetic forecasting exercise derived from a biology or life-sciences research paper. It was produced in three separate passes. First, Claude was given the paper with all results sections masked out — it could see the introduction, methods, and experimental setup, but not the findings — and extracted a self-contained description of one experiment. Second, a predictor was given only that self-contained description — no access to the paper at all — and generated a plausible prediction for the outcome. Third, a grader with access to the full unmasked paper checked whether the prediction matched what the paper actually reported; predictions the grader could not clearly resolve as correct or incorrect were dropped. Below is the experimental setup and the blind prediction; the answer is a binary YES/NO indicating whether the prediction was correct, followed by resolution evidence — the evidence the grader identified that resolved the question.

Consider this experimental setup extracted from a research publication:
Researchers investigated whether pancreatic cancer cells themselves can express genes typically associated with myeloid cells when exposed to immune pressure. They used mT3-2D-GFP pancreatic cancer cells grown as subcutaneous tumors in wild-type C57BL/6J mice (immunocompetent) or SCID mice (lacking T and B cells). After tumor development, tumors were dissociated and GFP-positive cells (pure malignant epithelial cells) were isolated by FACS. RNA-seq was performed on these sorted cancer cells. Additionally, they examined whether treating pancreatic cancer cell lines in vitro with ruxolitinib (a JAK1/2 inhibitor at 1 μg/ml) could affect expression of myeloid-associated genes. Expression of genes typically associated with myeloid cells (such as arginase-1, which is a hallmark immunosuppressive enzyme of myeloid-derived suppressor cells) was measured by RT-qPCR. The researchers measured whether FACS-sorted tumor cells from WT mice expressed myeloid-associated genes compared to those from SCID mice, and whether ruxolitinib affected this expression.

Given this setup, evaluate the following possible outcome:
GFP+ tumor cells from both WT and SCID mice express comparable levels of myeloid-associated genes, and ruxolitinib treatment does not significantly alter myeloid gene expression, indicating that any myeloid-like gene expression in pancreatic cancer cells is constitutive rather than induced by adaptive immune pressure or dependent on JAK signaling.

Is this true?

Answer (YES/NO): NO